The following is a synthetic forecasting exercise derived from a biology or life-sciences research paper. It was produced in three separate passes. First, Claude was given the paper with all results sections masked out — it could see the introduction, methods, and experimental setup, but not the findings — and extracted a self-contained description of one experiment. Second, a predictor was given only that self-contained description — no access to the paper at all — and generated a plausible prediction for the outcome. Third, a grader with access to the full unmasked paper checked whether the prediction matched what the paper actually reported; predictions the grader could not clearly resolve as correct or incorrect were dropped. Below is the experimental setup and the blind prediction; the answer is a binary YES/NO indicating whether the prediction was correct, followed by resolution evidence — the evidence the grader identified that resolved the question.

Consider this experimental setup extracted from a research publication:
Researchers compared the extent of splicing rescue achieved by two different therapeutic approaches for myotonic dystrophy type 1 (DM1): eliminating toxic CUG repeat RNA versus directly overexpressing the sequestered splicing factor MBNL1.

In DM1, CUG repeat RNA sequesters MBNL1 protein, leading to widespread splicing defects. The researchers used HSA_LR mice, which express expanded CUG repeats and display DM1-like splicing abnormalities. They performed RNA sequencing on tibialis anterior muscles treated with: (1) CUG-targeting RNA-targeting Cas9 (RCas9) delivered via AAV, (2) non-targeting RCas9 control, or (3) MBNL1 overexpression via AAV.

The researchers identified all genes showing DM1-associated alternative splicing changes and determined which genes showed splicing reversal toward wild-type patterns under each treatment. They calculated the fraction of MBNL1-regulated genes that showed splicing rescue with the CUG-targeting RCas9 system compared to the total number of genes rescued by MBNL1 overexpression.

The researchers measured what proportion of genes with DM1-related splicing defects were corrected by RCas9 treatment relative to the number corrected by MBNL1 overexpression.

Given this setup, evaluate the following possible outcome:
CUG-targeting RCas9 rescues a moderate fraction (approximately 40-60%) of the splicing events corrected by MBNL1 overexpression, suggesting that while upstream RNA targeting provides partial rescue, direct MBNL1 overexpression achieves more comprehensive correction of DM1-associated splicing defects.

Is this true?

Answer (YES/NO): NO